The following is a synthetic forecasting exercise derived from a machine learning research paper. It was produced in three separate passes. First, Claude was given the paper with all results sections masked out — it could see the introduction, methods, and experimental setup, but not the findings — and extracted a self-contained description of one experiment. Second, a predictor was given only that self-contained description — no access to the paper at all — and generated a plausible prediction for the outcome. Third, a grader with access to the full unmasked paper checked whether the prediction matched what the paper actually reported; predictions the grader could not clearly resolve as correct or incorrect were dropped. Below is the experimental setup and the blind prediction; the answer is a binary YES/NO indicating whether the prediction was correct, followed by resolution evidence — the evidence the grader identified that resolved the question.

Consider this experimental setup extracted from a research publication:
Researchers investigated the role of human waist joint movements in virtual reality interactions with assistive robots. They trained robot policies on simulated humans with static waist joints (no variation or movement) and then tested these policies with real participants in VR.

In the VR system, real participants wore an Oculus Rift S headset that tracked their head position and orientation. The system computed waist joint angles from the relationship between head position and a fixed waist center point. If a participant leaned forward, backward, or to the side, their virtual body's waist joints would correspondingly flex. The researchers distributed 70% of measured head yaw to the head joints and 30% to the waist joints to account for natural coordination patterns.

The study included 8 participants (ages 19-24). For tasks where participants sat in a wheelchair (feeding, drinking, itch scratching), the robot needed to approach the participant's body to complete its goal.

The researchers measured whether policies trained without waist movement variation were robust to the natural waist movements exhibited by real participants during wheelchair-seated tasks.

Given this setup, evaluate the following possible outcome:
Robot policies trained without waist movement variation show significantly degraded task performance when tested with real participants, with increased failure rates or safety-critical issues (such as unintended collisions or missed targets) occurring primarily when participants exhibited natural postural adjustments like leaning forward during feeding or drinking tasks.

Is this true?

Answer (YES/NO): NO